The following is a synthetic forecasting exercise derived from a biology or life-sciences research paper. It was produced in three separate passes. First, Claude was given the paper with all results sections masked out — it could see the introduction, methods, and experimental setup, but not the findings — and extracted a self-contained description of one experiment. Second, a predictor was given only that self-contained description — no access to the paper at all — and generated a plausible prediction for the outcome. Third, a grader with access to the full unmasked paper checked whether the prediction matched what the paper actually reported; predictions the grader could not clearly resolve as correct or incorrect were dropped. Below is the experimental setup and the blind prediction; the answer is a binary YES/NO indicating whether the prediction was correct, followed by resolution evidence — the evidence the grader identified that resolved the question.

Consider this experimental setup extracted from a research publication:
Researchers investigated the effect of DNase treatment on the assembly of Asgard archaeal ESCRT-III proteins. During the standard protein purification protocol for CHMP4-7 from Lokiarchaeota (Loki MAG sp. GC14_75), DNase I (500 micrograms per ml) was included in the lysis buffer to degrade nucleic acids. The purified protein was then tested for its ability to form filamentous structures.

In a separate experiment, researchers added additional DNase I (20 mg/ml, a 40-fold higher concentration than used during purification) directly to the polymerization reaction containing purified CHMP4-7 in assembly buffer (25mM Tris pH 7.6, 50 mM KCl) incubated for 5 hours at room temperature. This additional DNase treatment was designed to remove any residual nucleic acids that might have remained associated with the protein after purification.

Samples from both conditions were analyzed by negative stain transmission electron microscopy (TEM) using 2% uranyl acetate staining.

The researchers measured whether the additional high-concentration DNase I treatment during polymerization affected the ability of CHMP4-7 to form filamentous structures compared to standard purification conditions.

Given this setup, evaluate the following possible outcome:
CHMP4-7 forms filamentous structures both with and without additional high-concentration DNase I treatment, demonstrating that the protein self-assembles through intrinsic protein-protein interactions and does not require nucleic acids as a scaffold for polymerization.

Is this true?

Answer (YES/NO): NO